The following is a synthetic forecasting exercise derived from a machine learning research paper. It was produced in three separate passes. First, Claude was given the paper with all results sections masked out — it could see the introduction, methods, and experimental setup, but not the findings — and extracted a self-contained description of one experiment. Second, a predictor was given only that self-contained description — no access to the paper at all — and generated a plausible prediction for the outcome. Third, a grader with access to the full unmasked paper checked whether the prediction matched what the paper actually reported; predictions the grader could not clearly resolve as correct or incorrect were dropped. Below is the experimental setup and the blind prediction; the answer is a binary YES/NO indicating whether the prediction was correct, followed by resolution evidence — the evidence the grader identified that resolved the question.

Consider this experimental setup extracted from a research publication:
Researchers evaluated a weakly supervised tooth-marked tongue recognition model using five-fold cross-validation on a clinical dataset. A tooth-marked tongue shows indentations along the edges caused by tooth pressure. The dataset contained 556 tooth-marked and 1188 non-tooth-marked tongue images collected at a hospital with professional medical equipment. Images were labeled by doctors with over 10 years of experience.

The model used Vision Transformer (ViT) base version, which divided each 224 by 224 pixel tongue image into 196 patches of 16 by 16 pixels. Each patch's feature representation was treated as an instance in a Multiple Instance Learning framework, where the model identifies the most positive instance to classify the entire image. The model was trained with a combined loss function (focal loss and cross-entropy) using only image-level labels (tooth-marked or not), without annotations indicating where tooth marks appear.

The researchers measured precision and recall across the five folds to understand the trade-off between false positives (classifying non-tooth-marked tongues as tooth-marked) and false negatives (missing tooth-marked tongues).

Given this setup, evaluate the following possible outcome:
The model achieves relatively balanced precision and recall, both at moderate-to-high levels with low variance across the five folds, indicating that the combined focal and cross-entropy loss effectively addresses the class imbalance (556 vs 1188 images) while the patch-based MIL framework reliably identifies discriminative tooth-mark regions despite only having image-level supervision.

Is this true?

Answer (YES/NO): NO